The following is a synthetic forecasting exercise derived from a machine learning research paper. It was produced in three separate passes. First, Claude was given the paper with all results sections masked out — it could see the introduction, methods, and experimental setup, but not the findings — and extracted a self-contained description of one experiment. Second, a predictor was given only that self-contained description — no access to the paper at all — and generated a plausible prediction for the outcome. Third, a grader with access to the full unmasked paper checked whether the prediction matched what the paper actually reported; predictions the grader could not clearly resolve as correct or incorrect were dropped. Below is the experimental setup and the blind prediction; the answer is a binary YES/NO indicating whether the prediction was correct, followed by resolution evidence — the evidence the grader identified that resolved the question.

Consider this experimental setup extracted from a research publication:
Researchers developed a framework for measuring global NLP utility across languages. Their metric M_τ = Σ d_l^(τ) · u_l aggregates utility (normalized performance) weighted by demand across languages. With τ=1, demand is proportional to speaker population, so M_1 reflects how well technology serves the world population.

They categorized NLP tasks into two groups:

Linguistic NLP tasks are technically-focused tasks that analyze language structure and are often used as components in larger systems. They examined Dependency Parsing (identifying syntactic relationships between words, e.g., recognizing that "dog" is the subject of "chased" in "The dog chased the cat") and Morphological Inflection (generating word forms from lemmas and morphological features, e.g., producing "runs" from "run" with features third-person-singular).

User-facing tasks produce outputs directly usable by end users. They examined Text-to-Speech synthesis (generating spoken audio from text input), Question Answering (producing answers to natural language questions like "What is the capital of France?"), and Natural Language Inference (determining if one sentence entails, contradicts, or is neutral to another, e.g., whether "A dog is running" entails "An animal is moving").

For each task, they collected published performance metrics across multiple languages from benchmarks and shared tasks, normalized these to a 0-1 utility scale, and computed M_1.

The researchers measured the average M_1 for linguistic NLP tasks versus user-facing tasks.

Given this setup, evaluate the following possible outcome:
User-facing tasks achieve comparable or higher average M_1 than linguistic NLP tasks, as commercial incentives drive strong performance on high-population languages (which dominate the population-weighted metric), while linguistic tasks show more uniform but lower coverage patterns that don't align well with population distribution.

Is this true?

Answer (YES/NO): NO